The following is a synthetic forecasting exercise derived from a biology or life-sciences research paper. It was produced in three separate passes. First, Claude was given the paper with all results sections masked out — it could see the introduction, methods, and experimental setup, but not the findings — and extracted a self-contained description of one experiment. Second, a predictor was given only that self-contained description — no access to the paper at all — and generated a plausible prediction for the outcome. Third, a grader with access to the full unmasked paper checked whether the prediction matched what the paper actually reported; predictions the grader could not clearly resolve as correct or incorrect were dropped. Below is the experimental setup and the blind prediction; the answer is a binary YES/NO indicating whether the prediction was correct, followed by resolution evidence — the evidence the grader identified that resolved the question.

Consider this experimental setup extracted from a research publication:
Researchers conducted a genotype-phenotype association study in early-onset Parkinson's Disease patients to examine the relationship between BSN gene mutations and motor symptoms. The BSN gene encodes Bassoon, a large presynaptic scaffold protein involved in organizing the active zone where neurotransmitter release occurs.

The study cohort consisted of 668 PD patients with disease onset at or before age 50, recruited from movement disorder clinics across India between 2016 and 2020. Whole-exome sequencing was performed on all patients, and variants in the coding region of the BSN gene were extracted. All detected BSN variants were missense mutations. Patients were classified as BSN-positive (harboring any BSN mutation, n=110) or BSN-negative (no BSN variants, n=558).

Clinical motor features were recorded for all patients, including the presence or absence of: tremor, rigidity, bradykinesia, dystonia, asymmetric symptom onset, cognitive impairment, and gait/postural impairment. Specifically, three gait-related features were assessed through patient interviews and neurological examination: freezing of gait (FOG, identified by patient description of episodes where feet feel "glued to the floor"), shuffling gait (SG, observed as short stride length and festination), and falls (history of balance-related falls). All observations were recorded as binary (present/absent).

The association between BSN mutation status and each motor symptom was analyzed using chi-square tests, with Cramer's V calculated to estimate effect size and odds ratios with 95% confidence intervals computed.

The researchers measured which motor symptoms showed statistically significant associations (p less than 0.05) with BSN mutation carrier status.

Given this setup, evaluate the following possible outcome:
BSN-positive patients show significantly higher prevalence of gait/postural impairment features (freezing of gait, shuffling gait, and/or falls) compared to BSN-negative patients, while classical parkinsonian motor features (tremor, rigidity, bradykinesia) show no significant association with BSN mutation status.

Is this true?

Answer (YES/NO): YES